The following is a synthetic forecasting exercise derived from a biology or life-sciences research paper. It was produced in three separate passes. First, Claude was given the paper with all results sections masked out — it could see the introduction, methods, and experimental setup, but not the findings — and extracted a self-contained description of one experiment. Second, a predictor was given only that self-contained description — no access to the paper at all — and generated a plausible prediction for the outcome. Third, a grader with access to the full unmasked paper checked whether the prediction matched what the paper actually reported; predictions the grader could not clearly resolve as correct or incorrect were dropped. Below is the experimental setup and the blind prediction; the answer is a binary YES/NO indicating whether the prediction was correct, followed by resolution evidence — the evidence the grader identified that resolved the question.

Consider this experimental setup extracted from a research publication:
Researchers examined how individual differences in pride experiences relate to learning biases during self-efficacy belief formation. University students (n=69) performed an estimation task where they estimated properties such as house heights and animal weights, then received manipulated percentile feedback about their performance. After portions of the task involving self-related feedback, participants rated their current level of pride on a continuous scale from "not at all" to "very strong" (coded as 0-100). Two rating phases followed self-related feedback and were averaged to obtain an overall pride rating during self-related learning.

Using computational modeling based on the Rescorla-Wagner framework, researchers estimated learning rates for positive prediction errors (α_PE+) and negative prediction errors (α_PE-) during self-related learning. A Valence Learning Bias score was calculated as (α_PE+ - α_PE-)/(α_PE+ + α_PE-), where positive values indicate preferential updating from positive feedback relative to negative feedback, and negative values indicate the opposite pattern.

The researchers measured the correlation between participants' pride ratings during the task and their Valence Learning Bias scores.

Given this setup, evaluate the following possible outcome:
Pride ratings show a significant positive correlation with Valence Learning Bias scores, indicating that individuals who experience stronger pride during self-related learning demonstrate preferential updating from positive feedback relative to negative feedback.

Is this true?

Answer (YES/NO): YES